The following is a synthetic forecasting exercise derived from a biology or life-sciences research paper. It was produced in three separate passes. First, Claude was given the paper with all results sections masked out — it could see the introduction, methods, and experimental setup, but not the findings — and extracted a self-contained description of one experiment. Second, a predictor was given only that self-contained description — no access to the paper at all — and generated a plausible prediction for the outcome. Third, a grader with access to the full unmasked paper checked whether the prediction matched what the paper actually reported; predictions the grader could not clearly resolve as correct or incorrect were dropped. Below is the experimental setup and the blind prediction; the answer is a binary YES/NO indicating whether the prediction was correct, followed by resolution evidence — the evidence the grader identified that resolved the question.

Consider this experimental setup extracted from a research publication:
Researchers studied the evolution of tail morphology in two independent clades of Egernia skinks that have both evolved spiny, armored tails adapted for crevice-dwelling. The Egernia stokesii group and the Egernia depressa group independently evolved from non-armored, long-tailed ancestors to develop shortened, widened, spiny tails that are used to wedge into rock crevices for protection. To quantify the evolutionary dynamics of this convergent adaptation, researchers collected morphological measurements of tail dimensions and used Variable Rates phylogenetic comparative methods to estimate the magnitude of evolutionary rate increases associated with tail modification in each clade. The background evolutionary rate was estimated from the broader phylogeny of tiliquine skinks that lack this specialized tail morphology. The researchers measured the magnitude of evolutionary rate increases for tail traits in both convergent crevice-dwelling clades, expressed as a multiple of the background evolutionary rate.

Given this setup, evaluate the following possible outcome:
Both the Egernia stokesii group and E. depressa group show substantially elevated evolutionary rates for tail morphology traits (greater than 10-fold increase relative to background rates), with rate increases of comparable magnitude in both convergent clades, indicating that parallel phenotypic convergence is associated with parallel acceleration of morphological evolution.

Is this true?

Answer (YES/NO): NO